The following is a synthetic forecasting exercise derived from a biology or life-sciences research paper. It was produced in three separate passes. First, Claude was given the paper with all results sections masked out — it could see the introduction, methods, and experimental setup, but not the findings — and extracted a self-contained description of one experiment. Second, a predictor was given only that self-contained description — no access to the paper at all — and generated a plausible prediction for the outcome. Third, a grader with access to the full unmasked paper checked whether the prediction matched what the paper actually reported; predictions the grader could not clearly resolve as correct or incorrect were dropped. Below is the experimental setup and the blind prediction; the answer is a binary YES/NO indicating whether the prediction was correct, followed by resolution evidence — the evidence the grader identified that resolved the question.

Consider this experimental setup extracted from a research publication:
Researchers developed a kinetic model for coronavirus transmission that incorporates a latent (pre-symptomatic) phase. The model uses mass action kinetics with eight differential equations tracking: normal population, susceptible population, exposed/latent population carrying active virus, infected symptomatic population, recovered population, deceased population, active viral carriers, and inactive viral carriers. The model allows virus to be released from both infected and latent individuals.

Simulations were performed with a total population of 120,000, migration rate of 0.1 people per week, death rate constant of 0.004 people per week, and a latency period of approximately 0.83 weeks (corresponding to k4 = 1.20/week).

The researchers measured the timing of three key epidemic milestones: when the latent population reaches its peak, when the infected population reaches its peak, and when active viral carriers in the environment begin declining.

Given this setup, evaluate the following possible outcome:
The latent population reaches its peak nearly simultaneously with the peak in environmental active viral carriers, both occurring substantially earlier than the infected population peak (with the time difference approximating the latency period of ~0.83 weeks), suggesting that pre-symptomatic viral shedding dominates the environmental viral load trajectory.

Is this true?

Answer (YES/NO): NO